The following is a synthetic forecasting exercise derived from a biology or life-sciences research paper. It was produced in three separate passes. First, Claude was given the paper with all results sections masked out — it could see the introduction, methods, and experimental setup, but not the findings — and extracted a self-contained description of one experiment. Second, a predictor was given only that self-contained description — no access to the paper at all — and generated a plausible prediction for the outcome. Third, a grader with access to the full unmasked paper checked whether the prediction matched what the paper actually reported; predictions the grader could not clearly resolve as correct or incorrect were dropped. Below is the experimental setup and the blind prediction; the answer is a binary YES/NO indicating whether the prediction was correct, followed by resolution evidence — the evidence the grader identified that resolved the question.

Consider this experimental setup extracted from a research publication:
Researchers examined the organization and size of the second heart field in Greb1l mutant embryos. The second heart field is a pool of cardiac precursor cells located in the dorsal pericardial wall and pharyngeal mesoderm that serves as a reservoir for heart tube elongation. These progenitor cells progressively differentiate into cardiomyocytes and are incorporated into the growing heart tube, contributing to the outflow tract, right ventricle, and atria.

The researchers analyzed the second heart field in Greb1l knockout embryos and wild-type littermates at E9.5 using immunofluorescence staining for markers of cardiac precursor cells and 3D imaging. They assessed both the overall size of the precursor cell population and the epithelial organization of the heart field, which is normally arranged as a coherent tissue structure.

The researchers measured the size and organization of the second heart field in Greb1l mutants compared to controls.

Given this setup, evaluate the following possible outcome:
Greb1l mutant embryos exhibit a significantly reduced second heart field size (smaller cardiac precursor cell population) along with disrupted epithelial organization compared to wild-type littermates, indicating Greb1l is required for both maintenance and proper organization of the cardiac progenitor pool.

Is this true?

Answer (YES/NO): YES